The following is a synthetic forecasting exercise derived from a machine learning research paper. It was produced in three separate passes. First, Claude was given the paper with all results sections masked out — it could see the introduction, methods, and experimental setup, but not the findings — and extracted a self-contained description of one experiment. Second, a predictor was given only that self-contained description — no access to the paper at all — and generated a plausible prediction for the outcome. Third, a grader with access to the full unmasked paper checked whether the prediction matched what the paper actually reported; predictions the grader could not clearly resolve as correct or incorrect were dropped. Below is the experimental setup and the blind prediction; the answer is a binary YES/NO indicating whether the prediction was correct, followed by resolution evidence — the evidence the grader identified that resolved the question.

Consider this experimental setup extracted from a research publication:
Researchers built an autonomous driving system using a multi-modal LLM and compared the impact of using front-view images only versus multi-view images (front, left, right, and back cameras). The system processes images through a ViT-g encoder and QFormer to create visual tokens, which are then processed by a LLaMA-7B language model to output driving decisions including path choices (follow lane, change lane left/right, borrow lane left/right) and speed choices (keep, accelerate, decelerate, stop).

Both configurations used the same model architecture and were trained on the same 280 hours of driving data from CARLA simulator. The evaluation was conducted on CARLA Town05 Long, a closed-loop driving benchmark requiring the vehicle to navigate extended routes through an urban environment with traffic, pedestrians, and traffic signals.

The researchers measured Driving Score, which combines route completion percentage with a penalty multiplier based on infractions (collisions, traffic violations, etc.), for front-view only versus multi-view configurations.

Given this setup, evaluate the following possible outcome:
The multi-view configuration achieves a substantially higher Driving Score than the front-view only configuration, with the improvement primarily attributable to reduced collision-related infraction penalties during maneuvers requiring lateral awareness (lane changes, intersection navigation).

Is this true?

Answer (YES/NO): NO